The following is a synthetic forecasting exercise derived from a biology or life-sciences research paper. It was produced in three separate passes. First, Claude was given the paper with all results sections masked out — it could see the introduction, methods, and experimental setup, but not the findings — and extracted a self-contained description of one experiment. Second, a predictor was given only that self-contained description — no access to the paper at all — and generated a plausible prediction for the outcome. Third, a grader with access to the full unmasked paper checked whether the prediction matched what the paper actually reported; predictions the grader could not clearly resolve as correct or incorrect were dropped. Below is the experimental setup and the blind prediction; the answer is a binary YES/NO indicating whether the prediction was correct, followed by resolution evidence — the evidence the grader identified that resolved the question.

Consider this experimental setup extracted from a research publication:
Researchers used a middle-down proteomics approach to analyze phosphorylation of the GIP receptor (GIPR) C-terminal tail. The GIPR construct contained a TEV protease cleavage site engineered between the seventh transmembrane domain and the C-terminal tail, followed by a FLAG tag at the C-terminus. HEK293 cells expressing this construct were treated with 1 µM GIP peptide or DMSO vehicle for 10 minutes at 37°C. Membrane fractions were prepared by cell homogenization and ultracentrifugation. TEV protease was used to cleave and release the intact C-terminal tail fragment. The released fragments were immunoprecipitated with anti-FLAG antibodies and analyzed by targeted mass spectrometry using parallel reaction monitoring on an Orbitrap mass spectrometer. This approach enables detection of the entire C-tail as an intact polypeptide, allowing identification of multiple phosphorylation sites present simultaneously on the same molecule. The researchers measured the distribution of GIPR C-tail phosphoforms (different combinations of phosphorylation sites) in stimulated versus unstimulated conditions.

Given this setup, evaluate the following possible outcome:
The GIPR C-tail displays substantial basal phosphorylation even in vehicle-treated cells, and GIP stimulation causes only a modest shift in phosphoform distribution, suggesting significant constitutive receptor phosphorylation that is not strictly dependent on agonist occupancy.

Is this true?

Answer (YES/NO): NO